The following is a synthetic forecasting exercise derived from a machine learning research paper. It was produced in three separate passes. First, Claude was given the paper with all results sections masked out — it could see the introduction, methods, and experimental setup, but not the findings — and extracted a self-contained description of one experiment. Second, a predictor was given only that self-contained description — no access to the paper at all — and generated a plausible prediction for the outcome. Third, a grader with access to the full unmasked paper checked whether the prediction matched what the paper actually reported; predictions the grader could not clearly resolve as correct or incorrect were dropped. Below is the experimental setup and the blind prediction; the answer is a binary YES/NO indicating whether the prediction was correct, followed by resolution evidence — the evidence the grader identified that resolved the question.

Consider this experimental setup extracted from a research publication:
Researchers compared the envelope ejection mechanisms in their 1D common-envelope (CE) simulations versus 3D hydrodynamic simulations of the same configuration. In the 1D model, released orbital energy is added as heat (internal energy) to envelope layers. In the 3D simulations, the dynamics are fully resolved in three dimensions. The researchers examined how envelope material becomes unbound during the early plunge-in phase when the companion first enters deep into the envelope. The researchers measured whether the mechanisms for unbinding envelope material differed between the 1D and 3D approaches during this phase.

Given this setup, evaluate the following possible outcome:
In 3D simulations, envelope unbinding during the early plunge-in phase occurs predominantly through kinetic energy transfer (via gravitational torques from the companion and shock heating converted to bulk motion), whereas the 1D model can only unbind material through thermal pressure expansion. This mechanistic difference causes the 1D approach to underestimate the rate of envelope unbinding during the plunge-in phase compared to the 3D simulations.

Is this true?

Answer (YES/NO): YES